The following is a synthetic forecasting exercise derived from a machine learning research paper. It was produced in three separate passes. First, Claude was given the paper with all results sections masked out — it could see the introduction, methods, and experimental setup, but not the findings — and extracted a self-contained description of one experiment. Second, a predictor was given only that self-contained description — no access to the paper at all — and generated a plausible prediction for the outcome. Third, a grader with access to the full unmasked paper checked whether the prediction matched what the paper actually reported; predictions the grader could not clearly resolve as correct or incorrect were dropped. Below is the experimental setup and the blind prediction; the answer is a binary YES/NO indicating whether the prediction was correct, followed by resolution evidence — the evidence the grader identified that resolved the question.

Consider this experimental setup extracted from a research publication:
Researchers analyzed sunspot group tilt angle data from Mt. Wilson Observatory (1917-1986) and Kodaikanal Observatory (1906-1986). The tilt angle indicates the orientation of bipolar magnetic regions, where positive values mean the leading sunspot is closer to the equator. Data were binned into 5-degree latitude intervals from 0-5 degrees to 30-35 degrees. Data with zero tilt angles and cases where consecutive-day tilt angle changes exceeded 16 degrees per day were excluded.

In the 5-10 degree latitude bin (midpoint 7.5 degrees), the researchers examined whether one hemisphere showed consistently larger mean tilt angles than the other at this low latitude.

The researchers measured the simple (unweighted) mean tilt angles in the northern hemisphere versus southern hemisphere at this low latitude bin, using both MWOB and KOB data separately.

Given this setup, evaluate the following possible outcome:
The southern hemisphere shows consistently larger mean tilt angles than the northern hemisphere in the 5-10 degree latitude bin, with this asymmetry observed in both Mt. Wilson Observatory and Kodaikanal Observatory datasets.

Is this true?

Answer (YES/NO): NO